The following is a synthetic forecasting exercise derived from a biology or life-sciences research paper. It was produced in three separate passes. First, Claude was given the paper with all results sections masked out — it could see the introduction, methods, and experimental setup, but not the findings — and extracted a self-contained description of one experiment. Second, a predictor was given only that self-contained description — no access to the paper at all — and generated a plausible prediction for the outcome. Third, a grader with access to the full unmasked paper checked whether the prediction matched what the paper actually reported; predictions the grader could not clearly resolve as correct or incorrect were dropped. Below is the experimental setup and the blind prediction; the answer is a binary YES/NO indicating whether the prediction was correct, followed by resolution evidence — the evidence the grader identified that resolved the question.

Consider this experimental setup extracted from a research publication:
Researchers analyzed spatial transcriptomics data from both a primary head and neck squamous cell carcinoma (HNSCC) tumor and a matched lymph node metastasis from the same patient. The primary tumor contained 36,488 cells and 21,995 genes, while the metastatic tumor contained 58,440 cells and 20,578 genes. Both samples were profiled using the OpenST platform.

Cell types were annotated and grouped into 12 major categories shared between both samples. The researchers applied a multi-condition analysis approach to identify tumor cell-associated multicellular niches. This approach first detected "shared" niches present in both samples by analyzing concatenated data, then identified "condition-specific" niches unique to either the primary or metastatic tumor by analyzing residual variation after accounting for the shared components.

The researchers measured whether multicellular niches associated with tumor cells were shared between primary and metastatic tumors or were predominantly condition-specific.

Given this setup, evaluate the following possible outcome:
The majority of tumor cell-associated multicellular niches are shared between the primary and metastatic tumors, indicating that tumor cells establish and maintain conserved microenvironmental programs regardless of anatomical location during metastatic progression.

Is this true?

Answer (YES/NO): YES